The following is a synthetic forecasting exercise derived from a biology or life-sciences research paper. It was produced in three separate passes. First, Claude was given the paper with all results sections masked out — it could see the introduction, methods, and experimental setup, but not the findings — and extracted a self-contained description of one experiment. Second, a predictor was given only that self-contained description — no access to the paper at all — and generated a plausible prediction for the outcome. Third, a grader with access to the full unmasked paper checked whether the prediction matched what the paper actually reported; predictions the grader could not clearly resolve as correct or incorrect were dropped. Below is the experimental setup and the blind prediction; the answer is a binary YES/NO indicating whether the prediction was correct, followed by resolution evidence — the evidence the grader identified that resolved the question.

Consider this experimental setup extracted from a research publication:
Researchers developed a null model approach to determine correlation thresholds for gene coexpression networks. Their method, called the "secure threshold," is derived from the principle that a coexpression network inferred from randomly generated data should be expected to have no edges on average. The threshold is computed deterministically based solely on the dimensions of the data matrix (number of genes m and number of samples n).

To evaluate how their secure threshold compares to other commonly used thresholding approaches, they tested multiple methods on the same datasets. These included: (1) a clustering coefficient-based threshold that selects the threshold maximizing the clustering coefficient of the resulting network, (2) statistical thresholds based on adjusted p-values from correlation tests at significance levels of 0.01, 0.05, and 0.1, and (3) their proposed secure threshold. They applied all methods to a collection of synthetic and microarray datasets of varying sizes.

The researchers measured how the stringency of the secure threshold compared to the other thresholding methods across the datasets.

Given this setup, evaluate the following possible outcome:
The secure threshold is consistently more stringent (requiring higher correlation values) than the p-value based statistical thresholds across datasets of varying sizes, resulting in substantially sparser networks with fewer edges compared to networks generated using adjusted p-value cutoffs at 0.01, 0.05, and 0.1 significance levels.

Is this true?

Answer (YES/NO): YES